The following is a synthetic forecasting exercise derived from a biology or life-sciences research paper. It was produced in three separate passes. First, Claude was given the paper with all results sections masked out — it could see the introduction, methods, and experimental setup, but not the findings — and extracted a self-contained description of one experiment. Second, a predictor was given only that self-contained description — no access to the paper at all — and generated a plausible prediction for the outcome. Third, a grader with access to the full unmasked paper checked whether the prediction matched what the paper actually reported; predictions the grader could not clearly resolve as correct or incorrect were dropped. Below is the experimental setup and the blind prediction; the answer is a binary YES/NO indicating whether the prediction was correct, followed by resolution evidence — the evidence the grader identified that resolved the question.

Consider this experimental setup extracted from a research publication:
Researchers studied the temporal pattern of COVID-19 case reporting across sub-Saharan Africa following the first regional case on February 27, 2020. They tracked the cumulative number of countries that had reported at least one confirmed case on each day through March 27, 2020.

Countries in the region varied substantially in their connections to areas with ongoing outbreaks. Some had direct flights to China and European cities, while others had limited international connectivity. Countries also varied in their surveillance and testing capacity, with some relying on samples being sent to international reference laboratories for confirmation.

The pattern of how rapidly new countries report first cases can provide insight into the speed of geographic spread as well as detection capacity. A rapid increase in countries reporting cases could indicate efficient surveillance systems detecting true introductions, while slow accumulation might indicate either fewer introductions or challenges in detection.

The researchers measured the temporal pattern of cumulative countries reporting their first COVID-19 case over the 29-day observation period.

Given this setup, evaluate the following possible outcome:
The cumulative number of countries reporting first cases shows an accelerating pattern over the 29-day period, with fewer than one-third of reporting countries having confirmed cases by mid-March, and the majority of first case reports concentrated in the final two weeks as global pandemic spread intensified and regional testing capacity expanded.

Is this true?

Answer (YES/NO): NO